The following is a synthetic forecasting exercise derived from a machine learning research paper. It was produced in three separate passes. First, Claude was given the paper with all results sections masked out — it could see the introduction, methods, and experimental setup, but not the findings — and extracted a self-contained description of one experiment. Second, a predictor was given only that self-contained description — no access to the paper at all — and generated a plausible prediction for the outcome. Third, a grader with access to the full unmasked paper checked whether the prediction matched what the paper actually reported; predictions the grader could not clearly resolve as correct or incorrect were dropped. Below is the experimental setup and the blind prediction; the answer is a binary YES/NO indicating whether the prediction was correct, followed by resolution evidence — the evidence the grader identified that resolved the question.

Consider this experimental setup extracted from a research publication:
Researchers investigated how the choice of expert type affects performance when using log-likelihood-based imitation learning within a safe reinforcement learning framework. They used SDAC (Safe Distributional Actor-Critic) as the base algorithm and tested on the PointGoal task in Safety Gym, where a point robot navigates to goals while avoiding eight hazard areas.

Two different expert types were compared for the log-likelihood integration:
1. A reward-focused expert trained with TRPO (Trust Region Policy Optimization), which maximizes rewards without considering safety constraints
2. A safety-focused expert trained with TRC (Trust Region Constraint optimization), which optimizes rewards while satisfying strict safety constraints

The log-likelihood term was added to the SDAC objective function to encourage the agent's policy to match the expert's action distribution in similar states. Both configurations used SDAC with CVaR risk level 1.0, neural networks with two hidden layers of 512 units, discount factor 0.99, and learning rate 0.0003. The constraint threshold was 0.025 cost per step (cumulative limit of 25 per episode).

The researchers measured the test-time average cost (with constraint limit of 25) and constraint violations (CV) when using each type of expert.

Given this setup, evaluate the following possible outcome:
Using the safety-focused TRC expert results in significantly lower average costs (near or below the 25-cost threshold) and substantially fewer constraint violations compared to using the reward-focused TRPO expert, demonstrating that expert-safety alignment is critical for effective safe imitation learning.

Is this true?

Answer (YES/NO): NO